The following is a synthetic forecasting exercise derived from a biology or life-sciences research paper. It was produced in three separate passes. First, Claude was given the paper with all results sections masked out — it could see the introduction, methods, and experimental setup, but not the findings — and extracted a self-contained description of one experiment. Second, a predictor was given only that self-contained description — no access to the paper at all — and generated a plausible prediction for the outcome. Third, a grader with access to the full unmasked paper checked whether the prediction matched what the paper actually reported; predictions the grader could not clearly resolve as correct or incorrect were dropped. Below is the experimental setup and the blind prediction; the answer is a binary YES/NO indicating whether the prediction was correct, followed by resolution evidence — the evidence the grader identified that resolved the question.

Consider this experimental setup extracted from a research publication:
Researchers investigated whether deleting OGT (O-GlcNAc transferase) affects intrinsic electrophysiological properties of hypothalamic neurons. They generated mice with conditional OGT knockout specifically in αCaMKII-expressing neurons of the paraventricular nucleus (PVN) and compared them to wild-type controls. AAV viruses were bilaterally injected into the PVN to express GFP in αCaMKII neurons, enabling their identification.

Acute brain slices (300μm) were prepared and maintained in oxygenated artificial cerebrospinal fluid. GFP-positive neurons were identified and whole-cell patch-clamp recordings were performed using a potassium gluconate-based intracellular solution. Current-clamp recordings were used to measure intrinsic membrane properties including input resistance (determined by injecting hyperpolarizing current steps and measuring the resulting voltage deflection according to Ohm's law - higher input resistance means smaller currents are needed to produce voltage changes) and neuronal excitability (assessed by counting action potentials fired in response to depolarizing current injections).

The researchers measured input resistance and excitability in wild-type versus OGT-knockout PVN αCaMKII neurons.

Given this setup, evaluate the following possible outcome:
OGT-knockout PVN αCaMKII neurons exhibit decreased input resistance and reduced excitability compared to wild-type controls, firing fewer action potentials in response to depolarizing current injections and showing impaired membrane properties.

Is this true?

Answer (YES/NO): NO